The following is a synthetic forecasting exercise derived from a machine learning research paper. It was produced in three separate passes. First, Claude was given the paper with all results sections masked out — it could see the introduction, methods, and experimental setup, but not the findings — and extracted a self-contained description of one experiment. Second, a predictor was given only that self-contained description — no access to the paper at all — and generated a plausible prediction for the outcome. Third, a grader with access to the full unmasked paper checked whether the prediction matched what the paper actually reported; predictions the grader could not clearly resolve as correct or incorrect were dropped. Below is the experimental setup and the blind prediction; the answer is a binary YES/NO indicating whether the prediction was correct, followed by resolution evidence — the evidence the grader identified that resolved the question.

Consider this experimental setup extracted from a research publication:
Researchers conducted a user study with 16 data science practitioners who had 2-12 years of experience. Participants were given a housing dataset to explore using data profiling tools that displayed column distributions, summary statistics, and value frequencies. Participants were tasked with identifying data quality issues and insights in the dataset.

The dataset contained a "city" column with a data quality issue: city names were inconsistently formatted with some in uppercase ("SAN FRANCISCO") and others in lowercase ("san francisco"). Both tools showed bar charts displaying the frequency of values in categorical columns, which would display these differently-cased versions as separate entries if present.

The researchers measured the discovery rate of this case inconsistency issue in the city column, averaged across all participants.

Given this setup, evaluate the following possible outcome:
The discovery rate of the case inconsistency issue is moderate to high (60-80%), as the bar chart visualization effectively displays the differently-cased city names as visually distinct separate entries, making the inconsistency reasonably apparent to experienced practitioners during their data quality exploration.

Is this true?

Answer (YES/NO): YES